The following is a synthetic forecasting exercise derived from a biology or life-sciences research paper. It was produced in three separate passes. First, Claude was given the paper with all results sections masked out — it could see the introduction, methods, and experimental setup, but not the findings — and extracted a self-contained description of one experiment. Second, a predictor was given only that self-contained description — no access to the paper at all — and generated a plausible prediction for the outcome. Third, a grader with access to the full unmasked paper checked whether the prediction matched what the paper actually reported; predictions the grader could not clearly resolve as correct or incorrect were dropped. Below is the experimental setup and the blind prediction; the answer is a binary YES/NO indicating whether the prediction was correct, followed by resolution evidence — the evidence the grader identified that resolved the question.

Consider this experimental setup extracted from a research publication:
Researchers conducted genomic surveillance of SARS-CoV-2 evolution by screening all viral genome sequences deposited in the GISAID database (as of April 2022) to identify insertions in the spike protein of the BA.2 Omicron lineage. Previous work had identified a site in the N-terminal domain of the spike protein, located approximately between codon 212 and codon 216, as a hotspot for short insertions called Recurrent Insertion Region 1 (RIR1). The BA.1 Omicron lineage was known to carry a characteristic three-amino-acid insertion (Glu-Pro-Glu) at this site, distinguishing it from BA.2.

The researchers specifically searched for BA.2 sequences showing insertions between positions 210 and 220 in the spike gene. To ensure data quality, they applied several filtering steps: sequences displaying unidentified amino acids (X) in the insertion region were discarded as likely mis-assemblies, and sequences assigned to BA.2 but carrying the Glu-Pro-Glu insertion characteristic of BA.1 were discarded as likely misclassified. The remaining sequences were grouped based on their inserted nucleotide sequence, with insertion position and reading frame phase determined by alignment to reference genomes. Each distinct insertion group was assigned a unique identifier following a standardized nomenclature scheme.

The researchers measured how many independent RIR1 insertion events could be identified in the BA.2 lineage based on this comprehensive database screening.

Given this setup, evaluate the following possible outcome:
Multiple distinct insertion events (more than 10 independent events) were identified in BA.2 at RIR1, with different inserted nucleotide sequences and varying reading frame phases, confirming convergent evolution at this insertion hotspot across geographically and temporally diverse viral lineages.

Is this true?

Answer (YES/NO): YES